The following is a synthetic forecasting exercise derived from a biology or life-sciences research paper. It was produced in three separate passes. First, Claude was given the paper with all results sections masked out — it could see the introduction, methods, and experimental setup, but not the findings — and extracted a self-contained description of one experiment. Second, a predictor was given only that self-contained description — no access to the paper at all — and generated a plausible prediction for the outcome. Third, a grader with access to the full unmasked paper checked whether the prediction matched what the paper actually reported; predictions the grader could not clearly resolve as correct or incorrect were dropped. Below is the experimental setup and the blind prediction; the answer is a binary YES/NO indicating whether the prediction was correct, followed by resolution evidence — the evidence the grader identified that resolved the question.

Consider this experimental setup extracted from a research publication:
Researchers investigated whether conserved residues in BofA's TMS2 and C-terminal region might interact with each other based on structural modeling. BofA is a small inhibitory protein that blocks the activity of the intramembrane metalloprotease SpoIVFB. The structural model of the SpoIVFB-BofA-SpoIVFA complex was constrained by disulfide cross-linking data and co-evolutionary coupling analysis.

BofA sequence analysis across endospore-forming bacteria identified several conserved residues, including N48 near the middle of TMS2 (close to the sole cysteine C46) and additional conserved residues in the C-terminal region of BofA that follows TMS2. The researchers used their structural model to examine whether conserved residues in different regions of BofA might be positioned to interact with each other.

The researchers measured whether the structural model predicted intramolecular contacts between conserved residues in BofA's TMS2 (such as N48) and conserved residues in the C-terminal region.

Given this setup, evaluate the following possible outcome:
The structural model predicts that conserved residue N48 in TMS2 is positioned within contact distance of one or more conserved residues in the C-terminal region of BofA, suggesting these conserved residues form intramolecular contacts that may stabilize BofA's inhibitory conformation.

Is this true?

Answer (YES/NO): YES